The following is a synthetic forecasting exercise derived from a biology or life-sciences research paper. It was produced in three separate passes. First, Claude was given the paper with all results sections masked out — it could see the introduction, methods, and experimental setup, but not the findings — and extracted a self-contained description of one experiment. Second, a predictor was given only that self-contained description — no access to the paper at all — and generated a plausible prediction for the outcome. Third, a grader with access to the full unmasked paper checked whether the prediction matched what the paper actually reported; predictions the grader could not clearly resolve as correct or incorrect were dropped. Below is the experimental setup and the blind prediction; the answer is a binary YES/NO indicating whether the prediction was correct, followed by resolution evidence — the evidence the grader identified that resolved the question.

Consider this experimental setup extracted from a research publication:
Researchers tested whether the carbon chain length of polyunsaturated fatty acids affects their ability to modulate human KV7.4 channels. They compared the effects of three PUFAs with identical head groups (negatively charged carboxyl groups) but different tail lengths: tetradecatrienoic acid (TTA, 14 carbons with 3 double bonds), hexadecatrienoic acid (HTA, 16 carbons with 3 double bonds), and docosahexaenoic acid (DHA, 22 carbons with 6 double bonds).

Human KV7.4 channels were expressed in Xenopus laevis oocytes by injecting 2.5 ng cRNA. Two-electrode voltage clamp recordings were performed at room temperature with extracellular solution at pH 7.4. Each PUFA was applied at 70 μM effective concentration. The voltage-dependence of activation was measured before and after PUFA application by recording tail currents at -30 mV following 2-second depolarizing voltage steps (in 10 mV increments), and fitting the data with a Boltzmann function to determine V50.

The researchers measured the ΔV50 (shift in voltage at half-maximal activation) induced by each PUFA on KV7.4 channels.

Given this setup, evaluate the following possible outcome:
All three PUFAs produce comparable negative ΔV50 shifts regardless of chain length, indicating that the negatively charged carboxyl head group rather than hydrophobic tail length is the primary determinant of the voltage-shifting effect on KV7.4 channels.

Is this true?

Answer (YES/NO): NO